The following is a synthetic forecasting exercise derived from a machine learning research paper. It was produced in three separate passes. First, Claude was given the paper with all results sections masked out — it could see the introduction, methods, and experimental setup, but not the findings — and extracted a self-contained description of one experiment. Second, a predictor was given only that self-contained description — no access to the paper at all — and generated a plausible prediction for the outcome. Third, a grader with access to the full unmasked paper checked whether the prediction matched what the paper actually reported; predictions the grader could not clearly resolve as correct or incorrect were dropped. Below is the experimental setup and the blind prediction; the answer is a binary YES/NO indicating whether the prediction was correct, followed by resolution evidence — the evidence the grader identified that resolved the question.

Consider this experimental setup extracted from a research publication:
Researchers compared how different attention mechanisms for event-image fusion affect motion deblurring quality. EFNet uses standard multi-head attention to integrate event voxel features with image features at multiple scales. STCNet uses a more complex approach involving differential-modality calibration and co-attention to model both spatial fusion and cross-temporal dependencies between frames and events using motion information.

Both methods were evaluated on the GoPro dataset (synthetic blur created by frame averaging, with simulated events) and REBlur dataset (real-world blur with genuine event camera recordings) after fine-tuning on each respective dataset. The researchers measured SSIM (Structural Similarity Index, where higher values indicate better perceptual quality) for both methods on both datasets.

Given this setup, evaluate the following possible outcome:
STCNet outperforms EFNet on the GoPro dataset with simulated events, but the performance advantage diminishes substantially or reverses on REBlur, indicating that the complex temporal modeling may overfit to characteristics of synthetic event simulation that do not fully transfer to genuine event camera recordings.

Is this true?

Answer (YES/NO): NO